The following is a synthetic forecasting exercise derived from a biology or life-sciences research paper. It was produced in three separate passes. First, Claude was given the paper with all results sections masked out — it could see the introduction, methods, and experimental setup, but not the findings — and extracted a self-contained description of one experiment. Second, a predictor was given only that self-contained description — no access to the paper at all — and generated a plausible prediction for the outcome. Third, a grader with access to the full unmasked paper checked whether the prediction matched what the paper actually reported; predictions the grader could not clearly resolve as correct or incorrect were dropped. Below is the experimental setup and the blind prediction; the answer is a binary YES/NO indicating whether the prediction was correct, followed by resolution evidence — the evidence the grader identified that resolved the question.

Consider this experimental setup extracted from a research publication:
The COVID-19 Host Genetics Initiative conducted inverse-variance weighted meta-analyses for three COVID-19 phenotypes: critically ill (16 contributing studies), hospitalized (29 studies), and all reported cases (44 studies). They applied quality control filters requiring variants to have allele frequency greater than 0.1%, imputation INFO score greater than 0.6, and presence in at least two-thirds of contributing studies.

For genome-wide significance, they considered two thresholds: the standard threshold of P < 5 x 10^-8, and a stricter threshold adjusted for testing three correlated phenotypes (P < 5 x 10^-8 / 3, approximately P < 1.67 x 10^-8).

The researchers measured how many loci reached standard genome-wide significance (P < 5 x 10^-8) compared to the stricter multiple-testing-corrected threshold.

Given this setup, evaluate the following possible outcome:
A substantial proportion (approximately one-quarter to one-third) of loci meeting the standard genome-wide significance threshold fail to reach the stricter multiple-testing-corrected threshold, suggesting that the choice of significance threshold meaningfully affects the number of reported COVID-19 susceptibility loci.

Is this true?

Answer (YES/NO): NO